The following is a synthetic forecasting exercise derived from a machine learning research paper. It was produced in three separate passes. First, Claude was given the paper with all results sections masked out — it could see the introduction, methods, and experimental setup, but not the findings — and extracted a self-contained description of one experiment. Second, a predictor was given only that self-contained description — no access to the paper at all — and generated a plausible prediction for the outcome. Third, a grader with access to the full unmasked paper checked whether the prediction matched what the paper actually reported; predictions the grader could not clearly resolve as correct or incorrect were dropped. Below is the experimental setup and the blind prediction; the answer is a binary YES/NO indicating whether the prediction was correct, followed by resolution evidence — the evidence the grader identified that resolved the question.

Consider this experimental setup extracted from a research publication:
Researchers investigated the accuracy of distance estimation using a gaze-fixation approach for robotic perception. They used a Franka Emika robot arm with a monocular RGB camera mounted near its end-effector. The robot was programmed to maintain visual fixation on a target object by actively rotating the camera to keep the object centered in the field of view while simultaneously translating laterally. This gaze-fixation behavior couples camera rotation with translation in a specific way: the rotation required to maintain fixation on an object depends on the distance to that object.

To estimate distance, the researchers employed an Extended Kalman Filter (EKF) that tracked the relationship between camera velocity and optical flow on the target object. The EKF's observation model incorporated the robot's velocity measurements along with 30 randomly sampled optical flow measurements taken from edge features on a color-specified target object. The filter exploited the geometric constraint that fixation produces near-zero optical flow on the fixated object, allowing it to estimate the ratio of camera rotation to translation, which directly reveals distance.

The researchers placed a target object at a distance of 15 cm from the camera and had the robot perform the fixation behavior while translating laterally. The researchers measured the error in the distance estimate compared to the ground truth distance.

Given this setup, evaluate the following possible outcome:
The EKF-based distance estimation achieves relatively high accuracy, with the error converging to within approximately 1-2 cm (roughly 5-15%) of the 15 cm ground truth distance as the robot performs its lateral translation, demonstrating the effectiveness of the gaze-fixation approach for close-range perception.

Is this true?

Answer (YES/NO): NO